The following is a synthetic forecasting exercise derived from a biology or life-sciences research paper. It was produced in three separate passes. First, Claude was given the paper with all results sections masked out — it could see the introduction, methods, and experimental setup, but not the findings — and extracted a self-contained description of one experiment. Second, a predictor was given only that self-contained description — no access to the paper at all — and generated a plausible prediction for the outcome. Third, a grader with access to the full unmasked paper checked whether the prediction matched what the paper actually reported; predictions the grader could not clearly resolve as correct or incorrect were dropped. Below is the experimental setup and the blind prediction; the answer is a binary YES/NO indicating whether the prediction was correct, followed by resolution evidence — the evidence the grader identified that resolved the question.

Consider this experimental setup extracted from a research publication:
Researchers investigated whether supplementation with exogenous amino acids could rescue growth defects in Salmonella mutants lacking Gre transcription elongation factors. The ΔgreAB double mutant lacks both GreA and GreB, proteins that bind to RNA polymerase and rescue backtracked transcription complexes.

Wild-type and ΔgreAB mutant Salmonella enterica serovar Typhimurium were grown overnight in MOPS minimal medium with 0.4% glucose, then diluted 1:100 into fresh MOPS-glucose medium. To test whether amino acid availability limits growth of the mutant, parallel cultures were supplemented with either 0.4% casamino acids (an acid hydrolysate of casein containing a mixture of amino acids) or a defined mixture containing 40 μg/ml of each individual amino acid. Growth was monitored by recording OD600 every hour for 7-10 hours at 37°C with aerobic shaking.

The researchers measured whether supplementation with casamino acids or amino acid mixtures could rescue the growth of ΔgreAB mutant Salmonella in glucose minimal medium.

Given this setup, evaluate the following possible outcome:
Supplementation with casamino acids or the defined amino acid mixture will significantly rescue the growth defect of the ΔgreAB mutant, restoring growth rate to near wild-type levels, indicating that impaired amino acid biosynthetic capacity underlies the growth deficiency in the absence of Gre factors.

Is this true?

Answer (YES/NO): YES